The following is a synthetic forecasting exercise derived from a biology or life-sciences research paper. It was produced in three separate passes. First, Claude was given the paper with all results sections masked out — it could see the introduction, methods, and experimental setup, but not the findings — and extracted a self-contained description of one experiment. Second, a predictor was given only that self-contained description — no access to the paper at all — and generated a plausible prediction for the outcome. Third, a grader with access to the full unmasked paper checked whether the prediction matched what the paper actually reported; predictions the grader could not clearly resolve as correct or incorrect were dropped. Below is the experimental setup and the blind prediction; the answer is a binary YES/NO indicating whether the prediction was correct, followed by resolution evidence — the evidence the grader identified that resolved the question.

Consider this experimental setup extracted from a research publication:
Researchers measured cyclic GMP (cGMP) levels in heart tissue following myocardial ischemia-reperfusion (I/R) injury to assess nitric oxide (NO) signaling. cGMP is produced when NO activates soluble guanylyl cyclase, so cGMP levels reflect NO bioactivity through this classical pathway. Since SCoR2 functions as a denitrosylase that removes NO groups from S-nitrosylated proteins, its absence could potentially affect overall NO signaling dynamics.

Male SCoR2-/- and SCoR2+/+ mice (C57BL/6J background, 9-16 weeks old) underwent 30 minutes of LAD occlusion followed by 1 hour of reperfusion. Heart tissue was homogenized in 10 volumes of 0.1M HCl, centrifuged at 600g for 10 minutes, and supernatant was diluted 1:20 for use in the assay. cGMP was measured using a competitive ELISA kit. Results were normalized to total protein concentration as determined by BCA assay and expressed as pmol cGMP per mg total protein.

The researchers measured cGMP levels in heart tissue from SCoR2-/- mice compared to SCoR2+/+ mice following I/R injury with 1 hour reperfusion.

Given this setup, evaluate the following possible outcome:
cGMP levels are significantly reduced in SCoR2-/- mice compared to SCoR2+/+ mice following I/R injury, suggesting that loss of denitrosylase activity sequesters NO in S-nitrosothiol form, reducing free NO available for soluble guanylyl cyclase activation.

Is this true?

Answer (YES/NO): NO